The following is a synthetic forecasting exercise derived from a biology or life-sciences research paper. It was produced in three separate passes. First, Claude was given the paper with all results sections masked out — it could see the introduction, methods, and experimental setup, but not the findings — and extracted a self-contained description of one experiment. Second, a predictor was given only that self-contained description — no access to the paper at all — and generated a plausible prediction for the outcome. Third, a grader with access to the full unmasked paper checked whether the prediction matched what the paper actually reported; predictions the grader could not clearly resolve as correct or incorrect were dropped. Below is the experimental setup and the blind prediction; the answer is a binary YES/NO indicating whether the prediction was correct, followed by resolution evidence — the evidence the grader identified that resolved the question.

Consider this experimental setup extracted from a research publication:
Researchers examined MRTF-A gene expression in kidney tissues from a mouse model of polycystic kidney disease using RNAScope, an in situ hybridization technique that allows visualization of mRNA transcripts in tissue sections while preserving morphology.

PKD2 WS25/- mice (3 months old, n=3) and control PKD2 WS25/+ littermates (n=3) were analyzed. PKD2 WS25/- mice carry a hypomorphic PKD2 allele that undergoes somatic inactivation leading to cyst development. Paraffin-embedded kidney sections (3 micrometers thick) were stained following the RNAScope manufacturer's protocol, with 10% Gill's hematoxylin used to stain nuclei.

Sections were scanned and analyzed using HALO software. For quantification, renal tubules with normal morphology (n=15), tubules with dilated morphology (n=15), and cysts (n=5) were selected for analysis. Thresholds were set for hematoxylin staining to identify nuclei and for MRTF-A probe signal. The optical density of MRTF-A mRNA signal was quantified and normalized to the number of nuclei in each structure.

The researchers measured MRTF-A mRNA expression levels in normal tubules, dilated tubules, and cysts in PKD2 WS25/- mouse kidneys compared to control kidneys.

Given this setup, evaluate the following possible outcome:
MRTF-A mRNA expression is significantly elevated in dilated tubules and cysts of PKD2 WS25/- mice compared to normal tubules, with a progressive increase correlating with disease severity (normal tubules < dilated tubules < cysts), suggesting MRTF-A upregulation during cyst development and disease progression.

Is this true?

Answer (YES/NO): NO